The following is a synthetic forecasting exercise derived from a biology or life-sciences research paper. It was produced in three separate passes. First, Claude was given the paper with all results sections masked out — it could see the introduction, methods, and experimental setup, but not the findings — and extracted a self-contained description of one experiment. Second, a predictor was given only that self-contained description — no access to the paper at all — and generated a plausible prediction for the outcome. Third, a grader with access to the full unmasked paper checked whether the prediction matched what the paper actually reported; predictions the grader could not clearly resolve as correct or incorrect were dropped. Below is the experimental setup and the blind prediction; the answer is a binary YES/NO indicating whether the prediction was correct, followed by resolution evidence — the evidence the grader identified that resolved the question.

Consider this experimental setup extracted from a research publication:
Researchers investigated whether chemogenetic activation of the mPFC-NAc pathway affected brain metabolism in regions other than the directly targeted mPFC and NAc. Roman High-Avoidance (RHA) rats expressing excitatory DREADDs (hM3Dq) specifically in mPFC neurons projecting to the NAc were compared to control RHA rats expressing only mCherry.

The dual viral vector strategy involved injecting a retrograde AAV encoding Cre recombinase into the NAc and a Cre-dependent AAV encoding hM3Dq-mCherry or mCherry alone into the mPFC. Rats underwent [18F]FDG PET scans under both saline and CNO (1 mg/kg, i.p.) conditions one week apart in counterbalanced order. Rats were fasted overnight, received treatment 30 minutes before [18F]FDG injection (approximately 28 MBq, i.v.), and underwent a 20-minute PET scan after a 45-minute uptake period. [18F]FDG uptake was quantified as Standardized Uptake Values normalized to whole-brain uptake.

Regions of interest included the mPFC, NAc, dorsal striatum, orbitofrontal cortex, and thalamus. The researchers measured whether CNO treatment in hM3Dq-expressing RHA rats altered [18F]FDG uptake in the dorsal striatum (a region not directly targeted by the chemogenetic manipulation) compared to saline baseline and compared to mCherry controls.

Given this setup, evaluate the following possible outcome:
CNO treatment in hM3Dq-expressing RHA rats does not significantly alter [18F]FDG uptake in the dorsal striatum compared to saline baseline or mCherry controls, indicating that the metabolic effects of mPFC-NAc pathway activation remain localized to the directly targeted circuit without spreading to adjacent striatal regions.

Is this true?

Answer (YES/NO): YES